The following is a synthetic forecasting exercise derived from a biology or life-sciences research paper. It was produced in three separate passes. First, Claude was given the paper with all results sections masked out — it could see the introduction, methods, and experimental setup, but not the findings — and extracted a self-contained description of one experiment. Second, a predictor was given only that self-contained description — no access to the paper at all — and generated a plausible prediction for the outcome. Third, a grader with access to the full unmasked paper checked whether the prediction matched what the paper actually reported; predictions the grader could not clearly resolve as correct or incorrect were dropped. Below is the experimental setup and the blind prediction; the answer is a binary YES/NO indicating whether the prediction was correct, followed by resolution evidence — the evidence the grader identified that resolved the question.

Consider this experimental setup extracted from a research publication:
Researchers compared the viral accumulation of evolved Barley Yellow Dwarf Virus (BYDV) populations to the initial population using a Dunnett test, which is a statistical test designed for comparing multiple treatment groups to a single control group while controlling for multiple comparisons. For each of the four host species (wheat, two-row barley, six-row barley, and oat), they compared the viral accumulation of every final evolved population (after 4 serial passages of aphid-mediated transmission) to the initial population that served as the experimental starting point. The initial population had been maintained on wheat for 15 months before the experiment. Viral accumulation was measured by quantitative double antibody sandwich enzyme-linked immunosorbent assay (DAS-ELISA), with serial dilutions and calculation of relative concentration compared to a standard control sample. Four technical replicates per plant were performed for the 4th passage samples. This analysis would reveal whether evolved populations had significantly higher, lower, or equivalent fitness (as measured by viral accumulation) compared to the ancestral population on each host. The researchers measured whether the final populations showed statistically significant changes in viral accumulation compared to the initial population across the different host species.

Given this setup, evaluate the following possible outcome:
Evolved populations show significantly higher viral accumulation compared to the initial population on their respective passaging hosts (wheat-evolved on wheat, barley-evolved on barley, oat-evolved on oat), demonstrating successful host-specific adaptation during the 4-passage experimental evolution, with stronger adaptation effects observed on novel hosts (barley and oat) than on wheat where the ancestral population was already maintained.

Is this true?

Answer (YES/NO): NO